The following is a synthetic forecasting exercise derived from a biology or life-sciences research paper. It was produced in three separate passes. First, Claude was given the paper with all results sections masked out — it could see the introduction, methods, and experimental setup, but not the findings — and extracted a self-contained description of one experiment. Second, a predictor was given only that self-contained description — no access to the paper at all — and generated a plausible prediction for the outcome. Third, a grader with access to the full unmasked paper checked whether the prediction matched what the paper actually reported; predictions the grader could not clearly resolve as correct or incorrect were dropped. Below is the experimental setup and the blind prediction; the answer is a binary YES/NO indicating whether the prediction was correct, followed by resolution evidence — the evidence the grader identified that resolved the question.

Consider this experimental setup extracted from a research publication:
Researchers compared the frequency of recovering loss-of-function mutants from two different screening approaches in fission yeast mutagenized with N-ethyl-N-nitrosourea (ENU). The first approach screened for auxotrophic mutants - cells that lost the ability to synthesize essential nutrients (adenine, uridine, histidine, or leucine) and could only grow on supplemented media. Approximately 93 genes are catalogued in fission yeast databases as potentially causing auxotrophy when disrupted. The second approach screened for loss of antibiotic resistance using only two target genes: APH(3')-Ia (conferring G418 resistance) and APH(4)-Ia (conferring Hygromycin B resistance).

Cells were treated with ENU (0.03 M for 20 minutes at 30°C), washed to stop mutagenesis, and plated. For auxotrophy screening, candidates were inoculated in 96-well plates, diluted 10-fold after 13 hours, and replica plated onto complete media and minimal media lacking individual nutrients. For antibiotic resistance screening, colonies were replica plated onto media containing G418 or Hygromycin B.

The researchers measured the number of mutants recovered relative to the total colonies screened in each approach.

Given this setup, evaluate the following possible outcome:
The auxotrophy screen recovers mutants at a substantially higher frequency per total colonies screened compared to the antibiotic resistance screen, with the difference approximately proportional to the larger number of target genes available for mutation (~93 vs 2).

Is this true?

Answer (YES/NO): YES